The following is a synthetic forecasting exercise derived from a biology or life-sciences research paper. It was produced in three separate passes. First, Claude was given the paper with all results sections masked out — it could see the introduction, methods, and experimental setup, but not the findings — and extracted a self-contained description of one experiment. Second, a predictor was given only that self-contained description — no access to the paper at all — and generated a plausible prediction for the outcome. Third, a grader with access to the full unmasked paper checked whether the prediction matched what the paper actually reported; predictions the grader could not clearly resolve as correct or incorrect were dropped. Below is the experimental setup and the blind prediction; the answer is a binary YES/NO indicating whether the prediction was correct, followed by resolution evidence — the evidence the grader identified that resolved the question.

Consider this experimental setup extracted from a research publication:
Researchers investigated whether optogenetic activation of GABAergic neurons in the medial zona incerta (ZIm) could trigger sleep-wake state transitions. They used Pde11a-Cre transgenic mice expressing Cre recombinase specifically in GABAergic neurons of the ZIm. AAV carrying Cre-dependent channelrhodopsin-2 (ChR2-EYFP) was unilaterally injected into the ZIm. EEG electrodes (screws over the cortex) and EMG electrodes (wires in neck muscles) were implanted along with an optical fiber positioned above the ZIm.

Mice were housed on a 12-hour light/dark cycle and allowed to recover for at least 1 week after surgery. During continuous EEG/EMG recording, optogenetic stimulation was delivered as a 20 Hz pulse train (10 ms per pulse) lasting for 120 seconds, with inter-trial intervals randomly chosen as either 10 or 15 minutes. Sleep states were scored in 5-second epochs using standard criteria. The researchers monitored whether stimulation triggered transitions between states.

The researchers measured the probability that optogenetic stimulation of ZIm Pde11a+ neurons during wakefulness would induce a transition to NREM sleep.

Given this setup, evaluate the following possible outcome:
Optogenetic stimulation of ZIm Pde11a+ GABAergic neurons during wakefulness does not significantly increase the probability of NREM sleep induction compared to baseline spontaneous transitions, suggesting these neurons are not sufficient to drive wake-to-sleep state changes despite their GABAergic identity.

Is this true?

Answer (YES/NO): YES